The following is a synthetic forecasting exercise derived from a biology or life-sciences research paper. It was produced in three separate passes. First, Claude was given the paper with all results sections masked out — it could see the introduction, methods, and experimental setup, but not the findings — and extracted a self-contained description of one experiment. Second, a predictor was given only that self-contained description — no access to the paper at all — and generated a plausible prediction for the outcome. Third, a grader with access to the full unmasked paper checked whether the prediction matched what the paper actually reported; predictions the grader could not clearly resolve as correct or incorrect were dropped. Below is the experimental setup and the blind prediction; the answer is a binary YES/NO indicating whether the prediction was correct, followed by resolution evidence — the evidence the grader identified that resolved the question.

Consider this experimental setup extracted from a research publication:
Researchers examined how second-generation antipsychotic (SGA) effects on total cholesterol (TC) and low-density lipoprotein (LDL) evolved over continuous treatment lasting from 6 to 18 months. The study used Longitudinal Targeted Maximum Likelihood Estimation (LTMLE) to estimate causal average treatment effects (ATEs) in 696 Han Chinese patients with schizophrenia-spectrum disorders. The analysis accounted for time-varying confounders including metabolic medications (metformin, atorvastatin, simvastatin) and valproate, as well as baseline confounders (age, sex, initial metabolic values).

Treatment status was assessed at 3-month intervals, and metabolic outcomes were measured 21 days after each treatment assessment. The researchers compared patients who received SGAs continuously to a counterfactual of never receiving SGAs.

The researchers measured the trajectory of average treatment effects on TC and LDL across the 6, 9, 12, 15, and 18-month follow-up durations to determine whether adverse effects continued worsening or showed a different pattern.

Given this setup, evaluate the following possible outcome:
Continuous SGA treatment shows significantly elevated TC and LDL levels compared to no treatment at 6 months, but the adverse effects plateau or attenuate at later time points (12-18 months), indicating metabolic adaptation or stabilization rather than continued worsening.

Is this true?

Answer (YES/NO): NO